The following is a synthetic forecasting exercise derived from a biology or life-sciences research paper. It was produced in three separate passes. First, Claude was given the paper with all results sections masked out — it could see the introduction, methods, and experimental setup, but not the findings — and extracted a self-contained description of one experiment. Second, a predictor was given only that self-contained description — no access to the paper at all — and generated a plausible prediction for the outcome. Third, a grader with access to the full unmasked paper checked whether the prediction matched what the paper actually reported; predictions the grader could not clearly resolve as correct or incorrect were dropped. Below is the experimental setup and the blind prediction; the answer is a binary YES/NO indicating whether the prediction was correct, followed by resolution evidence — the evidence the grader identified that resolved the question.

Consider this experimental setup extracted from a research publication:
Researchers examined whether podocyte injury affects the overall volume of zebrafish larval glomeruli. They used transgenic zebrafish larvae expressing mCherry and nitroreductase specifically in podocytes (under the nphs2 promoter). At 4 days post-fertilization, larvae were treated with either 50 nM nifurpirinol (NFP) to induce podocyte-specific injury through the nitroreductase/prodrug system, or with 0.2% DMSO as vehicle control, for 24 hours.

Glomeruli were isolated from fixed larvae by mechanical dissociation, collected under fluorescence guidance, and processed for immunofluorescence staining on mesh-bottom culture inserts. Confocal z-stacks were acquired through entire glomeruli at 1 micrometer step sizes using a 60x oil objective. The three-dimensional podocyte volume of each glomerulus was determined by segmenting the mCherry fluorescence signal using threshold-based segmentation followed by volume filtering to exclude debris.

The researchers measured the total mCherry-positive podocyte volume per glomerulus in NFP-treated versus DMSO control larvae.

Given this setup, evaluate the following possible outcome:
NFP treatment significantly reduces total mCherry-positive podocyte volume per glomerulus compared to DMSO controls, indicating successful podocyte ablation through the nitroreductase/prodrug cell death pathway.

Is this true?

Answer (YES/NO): YES